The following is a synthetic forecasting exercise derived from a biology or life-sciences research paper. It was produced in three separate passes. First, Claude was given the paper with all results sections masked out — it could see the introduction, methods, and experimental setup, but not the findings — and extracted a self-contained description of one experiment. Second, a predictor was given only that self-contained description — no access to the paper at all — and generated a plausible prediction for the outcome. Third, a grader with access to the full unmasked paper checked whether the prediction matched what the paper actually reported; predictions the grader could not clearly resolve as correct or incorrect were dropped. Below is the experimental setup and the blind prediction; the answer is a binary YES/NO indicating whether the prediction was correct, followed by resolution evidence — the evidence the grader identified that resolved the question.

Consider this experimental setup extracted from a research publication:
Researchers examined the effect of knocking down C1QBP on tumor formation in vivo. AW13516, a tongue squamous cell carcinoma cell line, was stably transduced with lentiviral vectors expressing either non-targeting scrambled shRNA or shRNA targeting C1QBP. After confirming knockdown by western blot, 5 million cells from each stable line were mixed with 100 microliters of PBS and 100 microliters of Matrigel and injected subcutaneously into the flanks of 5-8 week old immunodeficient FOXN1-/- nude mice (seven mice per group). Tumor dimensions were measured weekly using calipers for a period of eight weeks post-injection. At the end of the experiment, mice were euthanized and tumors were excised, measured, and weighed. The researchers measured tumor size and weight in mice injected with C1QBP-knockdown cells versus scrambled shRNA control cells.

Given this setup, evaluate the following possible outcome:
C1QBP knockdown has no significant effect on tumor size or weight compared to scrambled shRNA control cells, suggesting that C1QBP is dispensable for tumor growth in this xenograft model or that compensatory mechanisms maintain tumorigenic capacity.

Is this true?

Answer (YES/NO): NO